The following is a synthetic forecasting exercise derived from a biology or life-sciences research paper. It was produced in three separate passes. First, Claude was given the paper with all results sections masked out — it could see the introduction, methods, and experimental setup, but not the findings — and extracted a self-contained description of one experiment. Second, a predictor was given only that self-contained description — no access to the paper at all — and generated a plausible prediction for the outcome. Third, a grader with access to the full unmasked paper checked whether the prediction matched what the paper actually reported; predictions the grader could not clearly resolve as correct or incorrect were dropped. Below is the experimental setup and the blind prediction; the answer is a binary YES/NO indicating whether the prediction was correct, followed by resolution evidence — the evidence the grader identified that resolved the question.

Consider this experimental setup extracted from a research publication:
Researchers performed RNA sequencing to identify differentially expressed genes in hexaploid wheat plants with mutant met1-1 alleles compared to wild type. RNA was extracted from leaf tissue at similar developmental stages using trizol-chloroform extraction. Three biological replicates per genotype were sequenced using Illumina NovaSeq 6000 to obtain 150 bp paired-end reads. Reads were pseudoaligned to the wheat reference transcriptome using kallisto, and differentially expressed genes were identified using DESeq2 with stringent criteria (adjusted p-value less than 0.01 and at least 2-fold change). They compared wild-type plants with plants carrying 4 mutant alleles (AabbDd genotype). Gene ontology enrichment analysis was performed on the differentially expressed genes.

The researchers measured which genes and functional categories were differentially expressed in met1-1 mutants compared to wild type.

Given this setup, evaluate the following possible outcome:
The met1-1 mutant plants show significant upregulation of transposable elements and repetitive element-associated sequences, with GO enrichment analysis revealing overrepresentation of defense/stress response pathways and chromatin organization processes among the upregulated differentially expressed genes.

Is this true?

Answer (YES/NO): NO